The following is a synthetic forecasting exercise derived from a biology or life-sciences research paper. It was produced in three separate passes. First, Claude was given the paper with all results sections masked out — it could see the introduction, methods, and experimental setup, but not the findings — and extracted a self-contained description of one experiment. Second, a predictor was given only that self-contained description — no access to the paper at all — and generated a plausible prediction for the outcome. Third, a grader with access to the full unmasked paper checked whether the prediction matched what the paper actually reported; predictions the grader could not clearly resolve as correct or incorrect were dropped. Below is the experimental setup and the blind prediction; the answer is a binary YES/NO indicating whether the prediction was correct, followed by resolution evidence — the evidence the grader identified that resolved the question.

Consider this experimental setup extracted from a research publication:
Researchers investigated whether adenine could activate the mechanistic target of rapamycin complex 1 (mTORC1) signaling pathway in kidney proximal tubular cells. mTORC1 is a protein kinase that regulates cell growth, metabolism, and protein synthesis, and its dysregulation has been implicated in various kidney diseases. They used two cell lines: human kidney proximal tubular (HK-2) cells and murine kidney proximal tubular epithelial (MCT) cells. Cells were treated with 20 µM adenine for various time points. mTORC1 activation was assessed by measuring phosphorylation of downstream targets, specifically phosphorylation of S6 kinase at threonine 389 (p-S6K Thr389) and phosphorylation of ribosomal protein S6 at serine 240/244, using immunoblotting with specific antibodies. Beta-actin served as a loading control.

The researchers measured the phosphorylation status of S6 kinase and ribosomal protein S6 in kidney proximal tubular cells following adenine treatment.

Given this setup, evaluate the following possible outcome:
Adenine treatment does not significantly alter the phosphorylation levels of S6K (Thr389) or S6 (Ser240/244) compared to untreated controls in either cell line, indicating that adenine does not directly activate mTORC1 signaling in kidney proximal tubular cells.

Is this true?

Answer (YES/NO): NO